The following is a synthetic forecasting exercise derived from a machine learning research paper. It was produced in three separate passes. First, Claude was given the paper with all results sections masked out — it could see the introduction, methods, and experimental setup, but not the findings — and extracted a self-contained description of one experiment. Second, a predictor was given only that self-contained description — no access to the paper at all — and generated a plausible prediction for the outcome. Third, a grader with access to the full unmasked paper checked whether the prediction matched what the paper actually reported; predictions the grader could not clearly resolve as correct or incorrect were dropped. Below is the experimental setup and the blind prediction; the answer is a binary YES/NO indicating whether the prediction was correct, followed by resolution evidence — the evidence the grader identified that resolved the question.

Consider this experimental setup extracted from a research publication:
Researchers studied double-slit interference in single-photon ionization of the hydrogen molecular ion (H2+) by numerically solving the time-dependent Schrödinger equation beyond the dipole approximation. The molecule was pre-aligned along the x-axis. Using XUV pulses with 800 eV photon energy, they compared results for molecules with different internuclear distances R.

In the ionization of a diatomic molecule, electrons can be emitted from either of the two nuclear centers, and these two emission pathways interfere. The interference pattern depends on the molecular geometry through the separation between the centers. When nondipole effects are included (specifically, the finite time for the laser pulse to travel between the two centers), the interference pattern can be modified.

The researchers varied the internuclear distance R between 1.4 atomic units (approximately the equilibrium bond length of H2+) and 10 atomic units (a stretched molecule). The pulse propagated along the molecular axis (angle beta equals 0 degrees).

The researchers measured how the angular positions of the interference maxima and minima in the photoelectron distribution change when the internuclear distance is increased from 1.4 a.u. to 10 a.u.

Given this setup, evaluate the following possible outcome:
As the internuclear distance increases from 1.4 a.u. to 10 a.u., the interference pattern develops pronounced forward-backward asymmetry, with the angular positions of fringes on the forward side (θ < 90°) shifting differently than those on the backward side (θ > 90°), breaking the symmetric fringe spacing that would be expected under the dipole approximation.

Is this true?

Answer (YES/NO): NO